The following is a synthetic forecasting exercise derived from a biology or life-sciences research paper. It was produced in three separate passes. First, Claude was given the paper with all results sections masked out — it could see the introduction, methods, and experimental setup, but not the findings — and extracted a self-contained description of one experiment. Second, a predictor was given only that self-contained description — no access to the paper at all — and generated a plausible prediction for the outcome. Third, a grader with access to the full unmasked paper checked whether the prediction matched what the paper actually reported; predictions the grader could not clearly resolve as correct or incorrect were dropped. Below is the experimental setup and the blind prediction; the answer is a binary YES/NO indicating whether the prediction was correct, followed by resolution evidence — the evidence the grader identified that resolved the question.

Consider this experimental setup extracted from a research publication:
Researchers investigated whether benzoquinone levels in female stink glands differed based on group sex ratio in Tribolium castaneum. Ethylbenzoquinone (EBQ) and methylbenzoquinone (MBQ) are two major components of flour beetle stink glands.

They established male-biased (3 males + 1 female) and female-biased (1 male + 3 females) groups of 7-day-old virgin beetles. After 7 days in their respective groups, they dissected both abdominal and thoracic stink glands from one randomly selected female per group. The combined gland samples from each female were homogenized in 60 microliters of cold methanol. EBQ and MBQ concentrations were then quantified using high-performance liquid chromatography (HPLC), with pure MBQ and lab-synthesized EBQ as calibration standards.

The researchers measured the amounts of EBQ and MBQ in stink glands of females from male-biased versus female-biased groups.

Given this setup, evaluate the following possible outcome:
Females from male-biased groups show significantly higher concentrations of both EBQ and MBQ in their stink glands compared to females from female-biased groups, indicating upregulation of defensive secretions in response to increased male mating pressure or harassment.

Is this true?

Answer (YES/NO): NO